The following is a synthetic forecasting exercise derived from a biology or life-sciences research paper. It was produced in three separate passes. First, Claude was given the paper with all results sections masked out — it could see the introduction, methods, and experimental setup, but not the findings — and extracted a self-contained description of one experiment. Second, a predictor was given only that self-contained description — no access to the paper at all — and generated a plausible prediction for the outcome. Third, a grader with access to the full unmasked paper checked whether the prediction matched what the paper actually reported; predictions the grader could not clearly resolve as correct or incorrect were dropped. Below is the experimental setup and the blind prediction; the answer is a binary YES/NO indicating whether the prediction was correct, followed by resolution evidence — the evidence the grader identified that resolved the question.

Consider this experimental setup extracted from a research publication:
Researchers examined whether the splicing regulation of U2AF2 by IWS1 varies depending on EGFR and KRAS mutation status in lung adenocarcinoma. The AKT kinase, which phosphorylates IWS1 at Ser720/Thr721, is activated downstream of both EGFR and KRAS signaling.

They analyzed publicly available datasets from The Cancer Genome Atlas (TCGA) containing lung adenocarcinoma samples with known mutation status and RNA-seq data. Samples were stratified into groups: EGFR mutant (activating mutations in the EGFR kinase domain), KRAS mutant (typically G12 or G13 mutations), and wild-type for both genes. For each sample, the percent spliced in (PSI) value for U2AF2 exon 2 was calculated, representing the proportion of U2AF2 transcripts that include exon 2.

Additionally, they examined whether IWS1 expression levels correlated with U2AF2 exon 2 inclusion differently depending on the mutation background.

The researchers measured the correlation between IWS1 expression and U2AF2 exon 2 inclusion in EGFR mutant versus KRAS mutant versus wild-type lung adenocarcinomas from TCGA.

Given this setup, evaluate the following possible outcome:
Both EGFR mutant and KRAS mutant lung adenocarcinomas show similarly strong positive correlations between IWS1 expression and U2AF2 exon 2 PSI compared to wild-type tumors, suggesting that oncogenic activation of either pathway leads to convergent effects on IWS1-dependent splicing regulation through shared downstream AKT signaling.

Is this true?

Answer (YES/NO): NO